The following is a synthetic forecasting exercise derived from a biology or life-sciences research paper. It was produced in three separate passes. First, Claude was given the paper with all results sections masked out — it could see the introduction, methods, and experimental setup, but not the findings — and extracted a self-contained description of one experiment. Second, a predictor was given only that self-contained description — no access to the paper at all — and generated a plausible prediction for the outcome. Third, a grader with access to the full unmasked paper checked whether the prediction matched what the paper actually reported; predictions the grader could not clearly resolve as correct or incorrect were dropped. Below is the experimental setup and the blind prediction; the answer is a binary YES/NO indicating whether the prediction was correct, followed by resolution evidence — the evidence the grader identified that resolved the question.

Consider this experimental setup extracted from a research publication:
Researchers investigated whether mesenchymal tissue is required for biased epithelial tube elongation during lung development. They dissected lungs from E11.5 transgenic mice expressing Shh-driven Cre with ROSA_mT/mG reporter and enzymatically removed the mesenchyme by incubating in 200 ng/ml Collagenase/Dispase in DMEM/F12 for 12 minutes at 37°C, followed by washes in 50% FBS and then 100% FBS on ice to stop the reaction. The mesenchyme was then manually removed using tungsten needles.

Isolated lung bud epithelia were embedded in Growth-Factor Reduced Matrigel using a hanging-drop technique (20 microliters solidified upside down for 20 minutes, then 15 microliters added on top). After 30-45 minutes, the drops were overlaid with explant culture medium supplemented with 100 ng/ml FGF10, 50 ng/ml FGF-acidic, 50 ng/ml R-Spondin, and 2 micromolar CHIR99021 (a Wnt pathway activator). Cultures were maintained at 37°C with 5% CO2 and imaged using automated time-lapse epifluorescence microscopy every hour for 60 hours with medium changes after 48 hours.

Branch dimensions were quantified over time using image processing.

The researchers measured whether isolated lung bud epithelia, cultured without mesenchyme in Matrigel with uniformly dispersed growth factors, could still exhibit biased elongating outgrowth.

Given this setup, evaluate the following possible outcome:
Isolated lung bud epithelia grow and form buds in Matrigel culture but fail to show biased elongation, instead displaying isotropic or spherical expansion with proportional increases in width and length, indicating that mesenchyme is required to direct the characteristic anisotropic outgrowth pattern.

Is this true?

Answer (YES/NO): NO